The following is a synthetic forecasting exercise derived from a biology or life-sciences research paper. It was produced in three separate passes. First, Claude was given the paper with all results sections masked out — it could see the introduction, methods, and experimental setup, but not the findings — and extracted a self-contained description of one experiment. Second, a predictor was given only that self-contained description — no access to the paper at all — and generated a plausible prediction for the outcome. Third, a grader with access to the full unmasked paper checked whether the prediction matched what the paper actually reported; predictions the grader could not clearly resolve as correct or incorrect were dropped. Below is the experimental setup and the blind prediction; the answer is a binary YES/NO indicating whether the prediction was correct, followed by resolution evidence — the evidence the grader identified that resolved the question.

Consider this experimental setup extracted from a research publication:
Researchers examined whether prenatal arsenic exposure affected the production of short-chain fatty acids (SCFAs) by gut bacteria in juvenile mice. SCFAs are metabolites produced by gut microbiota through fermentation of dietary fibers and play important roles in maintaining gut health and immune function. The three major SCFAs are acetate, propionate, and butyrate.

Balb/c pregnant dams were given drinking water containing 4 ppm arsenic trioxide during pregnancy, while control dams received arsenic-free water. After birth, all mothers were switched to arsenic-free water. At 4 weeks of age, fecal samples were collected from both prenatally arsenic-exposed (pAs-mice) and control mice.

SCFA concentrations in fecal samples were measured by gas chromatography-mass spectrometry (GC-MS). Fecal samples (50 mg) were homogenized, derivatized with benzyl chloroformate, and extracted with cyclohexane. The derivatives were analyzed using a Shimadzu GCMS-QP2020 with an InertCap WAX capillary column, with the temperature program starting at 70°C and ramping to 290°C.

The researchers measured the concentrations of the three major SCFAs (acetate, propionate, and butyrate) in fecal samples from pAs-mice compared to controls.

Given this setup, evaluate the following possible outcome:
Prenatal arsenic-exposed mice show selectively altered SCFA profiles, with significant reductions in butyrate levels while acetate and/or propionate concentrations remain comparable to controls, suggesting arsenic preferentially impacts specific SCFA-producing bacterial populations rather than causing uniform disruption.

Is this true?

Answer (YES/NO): NO